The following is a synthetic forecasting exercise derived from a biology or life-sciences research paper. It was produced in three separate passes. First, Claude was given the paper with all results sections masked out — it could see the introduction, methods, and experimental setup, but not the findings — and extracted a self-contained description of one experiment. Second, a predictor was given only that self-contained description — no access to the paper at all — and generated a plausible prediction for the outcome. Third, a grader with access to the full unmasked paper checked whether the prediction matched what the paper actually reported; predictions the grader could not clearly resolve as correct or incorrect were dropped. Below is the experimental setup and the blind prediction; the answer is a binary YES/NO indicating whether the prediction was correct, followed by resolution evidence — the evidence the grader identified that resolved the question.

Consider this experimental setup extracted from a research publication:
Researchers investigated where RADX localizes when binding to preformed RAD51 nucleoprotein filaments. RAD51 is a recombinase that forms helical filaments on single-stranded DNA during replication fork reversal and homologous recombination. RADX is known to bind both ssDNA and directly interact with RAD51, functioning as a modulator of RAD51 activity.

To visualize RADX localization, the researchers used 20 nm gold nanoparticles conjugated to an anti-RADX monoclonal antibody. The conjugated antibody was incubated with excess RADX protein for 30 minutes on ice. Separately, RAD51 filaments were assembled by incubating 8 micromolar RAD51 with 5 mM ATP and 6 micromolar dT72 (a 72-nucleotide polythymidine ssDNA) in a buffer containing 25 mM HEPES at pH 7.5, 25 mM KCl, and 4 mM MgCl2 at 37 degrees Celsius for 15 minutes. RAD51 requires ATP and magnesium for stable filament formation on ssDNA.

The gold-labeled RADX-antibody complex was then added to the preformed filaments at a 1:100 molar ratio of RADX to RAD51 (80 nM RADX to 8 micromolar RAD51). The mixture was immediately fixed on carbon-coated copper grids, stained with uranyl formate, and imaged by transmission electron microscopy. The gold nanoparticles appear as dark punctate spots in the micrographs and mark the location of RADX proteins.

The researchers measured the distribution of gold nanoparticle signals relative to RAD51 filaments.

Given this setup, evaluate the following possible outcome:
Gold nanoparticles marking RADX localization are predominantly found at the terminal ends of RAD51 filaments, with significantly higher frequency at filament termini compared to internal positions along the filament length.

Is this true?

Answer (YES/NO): YES